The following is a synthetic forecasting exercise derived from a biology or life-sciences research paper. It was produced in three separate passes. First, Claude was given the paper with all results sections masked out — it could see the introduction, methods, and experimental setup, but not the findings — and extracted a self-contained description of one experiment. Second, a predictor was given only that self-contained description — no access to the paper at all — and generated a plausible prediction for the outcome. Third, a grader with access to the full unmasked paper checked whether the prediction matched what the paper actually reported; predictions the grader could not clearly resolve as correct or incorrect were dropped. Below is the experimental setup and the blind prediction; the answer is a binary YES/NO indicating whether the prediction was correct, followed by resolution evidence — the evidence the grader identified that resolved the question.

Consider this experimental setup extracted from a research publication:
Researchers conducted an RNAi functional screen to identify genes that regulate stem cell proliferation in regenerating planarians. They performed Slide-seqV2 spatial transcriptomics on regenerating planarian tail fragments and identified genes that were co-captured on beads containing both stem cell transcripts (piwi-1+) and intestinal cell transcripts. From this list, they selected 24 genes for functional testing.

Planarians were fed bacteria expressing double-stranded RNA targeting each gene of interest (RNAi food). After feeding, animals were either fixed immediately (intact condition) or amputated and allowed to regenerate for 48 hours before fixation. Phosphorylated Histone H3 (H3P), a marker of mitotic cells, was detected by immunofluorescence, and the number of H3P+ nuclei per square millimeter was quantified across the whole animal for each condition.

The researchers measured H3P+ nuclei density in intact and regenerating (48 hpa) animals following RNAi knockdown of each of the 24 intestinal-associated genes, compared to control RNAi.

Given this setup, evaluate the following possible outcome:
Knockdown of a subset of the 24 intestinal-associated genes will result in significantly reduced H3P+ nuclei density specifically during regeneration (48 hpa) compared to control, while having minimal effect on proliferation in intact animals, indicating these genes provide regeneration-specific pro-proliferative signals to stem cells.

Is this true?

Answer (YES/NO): YES